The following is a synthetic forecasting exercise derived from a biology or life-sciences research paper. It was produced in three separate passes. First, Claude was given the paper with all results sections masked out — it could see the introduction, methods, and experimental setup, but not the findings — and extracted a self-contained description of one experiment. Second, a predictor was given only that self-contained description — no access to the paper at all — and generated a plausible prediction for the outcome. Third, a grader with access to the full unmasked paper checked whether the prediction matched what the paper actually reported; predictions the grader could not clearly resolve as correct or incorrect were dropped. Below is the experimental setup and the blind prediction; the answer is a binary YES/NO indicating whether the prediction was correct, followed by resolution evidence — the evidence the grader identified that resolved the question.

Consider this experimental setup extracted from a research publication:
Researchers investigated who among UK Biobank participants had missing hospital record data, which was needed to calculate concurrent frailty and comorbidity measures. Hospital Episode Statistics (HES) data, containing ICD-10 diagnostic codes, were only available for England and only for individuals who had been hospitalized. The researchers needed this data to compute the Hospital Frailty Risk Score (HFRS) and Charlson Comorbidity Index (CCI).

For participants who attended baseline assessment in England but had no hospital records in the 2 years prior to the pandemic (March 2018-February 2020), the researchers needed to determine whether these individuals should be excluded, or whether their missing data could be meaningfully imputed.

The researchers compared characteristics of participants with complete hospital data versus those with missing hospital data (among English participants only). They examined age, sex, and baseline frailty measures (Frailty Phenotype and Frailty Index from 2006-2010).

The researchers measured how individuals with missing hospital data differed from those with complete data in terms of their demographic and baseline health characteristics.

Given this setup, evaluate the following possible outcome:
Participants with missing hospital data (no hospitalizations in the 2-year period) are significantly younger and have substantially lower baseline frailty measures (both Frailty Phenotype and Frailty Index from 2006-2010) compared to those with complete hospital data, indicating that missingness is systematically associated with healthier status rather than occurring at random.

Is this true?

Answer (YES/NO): YES